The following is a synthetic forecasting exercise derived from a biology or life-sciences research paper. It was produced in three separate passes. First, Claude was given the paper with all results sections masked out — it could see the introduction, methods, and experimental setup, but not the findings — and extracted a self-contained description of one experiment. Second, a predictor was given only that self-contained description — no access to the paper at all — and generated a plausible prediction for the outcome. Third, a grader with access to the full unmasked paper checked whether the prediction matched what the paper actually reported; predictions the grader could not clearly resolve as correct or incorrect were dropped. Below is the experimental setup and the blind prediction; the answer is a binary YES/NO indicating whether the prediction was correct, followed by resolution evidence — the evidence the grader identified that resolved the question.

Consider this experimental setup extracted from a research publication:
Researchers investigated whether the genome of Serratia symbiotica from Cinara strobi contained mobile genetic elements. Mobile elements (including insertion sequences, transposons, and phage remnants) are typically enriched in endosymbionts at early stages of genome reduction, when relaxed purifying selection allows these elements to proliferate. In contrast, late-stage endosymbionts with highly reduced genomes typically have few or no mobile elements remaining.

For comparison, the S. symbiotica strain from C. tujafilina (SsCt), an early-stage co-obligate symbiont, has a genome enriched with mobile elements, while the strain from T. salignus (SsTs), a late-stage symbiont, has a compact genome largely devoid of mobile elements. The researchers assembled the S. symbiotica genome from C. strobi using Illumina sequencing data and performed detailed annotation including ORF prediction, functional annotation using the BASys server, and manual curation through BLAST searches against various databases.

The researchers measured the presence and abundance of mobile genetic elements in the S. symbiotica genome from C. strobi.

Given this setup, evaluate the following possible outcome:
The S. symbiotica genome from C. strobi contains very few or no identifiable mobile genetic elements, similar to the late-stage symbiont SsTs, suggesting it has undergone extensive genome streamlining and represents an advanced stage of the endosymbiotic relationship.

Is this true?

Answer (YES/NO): NO